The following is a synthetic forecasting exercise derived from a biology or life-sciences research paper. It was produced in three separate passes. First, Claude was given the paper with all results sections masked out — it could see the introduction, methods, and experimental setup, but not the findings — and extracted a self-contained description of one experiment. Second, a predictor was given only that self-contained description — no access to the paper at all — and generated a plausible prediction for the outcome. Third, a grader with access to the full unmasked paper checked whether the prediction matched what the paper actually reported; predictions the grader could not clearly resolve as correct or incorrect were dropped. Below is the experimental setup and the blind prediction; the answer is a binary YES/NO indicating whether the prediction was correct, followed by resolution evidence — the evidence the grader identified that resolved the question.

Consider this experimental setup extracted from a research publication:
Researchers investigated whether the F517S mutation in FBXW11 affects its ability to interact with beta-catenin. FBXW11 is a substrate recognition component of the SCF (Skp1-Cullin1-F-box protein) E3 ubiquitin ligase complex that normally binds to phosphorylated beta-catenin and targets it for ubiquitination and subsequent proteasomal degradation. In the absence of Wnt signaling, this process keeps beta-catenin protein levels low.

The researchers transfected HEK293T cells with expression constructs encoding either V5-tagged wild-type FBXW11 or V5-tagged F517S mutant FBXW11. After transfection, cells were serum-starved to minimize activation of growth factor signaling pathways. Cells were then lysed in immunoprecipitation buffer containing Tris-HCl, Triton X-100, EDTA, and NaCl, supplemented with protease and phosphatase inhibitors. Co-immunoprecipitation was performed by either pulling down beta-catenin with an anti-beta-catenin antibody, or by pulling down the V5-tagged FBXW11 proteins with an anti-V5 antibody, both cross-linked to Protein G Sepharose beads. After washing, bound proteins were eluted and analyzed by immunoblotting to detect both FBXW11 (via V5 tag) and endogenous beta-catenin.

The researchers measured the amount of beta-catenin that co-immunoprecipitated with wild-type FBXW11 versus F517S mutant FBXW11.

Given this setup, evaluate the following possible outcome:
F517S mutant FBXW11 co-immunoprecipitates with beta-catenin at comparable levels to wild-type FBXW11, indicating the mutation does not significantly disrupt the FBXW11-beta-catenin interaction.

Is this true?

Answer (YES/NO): NO